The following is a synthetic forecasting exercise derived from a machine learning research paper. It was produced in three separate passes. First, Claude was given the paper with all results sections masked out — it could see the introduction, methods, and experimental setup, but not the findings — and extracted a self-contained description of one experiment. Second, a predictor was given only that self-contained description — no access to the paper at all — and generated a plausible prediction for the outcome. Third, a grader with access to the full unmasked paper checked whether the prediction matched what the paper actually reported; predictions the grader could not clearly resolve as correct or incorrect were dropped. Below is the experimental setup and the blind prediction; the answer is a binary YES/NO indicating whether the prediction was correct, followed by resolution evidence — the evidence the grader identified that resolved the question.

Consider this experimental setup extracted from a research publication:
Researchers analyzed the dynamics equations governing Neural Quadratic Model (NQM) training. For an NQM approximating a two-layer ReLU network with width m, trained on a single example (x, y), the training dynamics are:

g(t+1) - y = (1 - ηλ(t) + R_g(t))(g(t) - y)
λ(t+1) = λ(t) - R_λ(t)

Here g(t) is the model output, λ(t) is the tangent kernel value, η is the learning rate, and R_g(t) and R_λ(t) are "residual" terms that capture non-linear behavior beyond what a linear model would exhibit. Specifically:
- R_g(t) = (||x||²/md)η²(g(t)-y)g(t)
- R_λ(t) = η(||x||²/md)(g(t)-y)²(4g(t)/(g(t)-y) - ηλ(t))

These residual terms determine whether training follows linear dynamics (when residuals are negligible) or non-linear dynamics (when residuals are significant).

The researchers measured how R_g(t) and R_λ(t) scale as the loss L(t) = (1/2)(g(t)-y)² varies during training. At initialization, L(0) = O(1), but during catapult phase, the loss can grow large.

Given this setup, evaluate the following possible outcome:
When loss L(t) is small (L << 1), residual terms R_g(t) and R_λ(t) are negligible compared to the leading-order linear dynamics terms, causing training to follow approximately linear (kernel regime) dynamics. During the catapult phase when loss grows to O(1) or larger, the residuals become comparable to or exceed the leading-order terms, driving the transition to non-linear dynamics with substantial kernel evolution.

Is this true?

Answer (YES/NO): YES